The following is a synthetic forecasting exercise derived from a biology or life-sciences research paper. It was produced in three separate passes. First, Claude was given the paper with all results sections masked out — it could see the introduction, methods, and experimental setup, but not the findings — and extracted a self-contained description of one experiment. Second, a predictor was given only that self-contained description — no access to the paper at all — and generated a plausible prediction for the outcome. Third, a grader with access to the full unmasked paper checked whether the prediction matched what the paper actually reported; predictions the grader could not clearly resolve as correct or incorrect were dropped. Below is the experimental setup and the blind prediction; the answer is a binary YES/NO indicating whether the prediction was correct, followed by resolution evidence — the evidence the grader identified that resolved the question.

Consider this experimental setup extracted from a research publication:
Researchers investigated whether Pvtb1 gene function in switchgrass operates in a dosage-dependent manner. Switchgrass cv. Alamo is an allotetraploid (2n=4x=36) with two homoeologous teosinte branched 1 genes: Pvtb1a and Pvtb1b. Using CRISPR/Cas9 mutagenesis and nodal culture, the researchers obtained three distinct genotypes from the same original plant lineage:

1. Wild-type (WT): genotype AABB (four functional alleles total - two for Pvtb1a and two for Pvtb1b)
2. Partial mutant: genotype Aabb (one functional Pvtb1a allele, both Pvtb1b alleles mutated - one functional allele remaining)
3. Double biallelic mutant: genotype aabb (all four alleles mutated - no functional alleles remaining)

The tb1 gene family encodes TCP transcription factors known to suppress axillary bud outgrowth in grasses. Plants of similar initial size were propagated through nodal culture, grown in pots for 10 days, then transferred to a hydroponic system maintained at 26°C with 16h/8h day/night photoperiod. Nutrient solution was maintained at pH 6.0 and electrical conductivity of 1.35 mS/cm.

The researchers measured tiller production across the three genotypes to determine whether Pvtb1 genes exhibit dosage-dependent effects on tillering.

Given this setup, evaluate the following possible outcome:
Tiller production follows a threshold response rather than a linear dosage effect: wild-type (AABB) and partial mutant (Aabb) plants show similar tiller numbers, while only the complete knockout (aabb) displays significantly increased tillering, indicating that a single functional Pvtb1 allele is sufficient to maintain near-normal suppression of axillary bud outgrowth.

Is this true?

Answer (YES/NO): NO